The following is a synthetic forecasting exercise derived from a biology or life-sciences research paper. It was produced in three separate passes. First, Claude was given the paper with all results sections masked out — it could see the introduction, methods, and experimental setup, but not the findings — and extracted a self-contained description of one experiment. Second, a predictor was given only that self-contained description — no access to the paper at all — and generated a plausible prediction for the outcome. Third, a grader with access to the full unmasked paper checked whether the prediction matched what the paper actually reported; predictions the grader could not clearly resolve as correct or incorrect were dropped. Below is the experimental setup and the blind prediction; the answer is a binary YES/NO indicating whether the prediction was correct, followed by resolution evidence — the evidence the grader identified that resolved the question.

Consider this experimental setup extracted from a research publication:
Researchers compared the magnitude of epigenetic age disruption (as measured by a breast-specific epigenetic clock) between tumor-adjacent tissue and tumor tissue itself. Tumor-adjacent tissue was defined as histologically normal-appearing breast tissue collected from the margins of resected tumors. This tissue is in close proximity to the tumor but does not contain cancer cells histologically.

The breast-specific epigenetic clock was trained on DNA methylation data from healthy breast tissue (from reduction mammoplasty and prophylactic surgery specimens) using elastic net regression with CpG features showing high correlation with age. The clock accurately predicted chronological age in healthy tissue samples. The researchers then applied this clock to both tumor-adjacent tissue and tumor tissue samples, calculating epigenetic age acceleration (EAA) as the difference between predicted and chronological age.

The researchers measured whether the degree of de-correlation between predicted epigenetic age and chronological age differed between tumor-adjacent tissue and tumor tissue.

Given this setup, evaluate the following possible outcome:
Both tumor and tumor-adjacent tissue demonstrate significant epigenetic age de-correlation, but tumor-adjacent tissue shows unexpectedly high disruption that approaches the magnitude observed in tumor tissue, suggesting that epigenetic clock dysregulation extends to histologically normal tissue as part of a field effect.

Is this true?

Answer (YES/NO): NO